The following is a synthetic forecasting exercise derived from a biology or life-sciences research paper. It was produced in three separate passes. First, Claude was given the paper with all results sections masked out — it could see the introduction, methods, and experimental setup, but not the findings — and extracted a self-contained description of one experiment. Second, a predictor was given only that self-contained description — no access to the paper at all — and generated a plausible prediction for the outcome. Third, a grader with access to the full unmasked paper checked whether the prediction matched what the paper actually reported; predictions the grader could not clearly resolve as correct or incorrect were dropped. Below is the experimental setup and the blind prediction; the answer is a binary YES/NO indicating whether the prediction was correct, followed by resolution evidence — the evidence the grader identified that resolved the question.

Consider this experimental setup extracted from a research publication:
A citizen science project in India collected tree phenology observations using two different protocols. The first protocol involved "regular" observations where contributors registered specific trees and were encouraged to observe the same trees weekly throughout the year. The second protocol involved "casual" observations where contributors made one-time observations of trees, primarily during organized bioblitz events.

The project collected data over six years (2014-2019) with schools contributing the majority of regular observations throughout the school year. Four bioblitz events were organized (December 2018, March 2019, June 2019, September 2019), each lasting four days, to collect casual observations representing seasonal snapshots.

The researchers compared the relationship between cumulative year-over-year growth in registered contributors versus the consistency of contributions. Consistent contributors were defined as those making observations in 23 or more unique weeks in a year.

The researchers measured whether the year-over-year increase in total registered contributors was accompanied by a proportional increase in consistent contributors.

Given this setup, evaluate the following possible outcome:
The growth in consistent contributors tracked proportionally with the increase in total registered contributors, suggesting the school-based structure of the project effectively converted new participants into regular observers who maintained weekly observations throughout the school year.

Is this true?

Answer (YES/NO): NO